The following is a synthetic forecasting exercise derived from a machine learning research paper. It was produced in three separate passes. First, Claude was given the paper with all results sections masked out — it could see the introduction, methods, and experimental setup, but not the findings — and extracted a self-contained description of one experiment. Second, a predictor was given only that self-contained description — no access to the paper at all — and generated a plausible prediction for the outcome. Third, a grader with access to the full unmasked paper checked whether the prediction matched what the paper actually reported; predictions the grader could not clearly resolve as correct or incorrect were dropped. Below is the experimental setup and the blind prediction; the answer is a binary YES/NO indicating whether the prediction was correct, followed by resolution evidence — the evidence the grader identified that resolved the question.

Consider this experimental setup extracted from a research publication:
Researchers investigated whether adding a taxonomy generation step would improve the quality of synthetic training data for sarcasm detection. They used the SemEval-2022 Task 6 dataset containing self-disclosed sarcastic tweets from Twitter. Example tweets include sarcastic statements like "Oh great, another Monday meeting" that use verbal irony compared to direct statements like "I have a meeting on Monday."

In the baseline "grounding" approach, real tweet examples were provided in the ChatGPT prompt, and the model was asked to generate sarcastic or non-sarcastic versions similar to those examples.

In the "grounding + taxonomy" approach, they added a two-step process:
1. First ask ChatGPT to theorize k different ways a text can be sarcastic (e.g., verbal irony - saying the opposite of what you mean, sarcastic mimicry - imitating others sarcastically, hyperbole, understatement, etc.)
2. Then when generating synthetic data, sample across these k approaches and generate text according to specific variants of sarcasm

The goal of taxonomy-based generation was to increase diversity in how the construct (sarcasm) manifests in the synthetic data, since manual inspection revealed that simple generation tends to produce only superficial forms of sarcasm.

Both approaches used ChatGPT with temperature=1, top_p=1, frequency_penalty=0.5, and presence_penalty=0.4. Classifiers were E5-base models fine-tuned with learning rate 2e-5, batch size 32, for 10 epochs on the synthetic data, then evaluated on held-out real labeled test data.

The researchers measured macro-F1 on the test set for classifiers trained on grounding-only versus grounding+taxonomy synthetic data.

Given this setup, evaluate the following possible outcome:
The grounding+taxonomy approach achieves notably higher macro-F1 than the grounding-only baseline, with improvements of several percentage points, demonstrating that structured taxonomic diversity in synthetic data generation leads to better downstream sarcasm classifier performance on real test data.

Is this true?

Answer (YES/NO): NO